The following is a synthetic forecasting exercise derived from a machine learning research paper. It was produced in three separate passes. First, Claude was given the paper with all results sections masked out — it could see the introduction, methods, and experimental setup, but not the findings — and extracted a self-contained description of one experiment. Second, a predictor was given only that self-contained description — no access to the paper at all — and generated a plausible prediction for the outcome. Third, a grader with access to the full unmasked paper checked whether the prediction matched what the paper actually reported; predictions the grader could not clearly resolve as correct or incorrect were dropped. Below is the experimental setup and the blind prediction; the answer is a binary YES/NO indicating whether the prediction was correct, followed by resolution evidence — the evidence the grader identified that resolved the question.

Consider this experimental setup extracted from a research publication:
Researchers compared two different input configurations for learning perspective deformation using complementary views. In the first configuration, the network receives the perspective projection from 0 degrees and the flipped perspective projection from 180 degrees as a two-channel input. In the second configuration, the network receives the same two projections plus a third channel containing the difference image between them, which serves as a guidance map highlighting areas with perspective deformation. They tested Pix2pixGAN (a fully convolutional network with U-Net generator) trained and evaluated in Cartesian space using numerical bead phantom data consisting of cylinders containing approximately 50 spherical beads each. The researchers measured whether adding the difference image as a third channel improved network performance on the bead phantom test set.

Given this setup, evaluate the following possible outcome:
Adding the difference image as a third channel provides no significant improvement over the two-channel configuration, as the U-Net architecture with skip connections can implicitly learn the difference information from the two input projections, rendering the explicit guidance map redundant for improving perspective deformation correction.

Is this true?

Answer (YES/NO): NO